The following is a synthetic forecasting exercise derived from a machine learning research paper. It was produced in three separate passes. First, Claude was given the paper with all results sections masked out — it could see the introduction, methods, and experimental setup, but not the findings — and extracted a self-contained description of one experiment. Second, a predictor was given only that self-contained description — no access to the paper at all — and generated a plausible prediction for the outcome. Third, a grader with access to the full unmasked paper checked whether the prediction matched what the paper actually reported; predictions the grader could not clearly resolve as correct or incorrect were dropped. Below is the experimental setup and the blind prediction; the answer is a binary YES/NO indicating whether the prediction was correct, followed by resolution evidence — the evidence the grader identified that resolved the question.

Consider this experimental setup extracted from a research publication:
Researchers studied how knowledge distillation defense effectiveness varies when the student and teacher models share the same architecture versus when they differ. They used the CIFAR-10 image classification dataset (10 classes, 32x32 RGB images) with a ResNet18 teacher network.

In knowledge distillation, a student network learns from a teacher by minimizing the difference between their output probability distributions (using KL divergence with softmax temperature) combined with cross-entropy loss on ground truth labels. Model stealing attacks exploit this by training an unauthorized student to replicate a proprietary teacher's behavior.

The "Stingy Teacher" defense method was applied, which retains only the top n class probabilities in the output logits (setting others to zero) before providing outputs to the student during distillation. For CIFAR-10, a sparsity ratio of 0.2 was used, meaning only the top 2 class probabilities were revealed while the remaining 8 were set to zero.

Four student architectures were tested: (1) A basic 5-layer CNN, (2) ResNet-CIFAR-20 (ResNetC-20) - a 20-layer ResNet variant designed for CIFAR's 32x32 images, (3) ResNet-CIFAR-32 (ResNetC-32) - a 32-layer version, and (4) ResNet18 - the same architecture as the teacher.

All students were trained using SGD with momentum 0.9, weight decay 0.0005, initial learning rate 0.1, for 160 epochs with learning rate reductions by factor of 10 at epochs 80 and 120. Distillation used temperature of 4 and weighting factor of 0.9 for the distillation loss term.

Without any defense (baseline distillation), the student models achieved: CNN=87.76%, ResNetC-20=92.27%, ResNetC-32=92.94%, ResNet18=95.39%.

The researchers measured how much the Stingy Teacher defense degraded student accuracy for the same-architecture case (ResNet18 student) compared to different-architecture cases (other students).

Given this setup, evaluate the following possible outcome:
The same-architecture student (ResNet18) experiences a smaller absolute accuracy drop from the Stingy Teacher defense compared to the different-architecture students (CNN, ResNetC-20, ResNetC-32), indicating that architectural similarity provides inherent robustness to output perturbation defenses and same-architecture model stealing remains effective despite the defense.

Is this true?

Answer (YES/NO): YES